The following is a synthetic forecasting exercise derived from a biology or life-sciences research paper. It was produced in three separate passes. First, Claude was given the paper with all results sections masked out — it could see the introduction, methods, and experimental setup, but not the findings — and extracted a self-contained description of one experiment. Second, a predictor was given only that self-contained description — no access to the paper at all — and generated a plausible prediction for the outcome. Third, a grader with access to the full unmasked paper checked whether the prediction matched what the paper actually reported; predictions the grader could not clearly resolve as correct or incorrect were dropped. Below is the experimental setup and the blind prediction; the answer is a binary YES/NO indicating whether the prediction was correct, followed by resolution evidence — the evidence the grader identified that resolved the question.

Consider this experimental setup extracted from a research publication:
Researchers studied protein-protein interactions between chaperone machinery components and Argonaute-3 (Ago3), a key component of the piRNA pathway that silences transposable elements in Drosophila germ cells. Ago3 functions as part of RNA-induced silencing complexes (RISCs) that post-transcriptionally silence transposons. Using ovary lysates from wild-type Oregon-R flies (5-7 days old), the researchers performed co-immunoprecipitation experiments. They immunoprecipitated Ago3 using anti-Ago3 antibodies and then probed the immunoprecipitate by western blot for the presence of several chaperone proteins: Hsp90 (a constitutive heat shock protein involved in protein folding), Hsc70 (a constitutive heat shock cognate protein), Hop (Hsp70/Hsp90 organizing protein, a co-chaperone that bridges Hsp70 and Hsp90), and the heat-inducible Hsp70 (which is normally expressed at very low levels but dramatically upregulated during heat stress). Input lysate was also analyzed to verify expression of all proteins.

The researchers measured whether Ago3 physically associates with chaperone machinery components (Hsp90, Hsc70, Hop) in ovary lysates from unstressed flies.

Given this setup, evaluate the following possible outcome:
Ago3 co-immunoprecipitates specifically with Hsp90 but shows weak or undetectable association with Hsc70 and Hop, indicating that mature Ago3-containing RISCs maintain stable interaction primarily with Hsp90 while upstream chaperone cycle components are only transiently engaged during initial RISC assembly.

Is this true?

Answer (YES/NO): NO